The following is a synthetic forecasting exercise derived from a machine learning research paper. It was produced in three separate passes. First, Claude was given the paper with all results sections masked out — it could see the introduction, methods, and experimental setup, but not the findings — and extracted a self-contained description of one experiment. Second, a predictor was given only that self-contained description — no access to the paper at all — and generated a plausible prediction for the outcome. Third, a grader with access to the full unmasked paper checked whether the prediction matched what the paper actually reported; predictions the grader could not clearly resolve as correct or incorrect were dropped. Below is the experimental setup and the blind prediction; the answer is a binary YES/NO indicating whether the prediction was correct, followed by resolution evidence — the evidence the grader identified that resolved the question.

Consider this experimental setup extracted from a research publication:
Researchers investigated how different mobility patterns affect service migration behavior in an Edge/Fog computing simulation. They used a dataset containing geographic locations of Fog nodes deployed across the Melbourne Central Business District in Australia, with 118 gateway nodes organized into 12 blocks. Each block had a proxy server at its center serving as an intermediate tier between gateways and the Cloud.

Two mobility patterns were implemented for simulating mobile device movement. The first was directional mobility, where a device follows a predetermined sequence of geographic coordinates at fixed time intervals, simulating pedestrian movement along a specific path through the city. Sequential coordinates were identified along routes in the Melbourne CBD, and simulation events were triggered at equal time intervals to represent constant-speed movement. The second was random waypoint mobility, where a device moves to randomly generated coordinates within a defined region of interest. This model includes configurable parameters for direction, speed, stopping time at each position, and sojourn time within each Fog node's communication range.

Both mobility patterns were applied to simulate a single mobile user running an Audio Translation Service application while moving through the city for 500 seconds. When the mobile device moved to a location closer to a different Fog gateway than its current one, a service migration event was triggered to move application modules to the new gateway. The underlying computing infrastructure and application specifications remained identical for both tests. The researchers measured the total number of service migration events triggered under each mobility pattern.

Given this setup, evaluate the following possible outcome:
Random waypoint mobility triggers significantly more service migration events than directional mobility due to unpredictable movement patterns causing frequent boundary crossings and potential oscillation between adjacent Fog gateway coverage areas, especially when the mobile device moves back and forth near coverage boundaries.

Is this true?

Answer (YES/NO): YES